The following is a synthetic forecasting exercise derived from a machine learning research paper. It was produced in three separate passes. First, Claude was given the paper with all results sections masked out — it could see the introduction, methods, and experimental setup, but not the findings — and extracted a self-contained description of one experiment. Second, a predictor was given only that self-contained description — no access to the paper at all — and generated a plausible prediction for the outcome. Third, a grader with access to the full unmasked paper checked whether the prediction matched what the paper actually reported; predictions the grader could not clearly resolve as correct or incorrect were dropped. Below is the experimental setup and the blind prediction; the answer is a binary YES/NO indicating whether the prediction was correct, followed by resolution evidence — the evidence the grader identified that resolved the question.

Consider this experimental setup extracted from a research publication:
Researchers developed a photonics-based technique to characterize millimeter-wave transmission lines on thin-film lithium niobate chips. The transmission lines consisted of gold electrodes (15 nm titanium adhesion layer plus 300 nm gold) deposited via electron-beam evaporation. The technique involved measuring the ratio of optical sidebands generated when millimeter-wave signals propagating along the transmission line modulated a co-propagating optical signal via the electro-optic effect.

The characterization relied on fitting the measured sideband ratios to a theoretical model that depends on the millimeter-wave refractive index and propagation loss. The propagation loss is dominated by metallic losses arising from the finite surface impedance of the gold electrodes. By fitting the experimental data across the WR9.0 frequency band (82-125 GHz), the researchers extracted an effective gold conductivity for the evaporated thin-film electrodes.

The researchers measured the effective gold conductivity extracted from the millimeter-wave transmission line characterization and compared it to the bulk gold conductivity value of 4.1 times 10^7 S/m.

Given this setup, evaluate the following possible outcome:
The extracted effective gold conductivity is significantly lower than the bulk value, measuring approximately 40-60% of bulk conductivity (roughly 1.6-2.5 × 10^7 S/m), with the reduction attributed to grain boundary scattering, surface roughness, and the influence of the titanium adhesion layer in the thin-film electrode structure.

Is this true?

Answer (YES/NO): YES